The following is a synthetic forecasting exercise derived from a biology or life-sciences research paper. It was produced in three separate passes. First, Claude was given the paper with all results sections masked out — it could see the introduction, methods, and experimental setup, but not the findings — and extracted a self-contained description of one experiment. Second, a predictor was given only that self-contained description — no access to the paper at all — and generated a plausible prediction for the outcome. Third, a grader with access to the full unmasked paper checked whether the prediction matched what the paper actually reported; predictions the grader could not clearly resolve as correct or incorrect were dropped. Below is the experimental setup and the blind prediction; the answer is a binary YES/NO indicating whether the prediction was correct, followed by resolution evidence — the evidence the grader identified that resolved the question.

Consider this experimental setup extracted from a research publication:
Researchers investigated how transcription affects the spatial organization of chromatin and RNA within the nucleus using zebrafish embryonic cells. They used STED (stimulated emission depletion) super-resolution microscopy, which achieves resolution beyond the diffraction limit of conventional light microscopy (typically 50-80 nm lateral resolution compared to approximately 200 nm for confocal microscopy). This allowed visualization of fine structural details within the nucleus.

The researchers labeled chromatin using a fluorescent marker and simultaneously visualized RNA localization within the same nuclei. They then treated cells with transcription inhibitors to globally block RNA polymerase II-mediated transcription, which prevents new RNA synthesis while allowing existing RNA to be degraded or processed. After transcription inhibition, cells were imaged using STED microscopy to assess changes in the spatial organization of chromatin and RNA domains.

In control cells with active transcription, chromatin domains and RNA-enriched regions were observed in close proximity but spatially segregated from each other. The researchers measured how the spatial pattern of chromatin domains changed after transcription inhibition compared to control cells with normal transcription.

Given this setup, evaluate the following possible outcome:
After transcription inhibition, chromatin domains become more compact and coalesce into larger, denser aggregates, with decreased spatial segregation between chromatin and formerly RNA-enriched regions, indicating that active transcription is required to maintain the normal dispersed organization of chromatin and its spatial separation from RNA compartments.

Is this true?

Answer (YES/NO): NO